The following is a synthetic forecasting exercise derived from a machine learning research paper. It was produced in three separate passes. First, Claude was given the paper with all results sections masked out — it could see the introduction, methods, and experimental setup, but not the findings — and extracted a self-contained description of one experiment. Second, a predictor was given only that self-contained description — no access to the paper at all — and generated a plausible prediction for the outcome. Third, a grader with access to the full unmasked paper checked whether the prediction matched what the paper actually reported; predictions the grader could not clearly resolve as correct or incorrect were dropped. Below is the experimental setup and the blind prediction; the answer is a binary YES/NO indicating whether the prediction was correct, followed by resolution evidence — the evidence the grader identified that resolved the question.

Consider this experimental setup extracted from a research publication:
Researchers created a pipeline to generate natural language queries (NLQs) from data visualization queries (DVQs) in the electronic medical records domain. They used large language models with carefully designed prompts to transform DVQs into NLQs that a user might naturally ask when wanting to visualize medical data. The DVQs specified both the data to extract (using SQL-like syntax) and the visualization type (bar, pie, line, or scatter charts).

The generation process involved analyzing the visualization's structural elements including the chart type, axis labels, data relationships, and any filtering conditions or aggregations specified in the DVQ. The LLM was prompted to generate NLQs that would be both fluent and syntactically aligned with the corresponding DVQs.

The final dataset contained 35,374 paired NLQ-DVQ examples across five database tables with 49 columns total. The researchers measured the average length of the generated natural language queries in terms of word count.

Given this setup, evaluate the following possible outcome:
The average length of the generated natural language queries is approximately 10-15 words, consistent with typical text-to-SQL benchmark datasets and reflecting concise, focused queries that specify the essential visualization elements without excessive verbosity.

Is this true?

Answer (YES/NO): NO